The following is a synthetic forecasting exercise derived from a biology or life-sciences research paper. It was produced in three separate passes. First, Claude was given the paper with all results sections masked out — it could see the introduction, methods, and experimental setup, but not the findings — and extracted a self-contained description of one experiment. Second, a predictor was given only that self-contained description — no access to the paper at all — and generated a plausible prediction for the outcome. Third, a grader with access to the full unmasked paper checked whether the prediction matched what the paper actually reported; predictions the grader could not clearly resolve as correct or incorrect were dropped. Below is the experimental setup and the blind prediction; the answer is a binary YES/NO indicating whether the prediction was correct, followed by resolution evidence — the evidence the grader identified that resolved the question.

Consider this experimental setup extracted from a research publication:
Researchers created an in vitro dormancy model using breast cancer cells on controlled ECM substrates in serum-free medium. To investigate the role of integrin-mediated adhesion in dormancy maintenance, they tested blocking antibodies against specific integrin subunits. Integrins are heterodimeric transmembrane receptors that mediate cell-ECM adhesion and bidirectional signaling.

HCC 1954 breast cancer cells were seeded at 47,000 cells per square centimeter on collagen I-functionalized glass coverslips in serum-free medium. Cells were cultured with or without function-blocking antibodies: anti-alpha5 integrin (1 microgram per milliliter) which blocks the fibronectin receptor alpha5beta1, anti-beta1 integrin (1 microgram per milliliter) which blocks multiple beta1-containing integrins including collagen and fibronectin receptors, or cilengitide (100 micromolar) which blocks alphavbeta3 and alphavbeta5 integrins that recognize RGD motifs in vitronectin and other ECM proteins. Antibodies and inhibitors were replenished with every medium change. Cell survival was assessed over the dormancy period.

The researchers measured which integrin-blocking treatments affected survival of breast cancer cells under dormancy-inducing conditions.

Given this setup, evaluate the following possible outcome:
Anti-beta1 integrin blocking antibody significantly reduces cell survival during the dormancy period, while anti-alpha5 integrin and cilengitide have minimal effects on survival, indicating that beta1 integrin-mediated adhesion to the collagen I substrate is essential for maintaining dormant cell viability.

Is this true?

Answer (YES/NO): NO